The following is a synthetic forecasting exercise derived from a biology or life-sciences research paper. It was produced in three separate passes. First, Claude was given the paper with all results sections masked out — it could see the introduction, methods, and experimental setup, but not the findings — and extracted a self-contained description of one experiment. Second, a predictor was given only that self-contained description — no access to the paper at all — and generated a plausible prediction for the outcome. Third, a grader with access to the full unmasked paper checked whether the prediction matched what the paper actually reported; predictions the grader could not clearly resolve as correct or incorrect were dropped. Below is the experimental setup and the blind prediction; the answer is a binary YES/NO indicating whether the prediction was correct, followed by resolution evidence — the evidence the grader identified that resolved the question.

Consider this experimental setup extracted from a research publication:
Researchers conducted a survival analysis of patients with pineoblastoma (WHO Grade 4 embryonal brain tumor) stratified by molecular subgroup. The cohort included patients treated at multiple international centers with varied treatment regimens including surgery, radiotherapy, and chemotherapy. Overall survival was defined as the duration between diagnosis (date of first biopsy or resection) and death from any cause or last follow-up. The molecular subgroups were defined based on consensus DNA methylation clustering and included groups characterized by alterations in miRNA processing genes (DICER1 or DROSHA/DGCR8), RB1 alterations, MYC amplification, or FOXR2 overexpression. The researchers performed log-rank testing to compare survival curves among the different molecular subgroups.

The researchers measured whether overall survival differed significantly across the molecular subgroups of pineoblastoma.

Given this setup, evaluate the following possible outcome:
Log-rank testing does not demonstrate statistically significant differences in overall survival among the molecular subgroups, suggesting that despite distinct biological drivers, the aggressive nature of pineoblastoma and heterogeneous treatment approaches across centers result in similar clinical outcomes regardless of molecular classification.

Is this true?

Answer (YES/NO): NO